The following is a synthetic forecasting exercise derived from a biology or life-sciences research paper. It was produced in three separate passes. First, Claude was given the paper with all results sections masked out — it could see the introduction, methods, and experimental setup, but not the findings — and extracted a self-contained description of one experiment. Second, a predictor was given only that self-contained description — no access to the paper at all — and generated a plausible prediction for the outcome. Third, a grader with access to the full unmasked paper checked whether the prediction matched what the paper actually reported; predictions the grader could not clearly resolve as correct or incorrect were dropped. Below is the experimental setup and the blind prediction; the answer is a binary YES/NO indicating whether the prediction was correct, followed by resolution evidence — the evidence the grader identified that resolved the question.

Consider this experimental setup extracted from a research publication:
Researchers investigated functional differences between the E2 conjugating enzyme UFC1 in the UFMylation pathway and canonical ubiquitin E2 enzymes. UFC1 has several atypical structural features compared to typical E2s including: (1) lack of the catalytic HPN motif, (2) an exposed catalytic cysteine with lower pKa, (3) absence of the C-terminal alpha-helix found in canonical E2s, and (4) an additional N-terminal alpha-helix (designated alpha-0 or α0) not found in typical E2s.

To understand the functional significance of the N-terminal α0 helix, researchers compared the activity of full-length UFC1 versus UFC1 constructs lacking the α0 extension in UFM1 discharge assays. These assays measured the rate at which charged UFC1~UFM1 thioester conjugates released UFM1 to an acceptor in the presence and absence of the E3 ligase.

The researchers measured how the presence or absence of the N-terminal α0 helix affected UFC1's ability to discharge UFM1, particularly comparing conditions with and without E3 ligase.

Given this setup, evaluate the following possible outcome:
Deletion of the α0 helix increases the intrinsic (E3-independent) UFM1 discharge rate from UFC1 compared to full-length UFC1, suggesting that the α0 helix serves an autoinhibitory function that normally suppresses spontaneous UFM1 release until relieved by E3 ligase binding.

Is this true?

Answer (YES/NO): YES